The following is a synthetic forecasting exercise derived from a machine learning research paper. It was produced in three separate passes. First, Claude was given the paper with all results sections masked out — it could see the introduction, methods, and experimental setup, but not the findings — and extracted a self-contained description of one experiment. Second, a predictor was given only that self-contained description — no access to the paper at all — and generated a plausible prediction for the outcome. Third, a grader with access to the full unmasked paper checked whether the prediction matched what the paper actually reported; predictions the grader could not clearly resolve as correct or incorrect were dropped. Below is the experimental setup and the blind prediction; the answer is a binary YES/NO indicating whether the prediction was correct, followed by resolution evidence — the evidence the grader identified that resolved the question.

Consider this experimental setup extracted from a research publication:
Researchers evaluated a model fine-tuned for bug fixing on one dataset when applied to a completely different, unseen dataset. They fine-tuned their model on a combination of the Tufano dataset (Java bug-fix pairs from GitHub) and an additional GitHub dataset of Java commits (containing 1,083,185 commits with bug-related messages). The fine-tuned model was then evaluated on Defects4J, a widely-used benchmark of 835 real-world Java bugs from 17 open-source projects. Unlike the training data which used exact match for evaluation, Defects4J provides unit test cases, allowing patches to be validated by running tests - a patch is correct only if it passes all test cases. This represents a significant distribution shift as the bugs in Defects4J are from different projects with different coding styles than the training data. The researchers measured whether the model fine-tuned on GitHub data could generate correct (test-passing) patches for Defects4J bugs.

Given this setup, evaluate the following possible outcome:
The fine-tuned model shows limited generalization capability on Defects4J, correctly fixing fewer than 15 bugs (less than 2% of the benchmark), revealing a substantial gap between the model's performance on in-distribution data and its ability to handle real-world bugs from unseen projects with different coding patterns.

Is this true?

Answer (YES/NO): NO